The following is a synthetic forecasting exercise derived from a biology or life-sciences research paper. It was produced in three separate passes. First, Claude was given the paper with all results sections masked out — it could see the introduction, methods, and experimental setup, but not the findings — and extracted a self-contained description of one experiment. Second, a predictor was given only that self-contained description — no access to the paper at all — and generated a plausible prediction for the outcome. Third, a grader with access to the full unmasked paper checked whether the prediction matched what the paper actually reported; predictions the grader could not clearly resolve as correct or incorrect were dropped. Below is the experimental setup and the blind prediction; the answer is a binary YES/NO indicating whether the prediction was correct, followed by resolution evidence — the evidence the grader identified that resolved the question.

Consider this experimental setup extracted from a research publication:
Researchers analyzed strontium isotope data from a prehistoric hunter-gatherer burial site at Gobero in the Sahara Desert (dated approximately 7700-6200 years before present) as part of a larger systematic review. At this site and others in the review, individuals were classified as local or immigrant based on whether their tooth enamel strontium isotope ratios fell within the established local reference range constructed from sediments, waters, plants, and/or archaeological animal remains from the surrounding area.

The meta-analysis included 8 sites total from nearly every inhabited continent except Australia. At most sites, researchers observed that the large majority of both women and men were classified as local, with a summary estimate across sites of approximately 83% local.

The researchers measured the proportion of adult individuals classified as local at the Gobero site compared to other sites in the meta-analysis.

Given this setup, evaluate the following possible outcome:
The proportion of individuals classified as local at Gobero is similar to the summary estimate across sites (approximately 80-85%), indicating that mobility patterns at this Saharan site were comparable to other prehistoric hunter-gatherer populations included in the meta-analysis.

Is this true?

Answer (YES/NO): NO